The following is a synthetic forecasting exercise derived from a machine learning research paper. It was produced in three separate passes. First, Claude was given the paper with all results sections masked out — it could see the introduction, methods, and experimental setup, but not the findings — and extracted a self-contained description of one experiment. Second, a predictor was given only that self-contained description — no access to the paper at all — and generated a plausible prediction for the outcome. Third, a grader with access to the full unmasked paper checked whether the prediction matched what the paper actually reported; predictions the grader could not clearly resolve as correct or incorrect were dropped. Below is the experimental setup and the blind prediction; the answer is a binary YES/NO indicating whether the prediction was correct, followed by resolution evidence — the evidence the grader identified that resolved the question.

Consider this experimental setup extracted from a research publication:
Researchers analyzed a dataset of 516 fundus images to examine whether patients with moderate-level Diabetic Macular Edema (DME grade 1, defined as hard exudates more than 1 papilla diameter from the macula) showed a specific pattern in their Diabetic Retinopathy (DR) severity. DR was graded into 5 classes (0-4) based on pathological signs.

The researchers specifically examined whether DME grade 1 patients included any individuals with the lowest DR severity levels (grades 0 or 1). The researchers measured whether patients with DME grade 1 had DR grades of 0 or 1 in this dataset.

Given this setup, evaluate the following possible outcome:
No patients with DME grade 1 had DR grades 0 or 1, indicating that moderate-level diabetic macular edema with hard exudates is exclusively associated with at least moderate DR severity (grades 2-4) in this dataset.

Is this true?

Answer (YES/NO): YES